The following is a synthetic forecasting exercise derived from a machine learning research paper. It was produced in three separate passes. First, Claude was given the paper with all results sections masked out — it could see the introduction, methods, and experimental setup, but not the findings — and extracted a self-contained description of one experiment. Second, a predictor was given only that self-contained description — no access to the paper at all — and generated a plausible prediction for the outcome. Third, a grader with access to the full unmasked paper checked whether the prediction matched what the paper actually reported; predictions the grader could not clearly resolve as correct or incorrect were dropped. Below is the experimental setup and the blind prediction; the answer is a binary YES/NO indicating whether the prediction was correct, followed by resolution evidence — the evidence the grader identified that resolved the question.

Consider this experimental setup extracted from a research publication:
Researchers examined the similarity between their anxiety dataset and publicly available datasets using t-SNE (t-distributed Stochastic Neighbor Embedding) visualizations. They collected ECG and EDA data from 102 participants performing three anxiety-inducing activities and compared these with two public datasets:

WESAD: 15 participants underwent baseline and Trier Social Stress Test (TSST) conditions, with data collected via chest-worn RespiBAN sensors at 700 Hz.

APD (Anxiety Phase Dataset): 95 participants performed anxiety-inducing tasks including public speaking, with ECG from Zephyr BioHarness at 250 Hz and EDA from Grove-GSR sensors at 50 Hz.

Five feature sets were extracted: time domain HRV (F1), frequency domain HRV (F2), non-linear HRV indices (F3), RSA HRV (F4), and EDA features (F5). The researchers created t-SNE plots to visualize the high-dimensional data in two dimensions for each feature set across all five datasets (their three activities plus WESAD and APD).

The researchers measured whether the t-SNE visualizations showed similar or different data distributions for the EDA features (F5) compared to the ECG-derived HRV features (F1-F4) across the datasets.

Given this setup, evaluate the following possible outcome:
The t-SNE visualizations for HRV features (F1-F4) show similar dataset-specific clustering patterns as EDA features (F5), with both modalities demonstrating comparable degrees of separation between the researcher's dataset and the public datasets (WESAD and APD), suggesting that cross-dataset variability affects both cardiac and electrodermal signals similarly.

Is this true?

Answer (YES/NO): NO